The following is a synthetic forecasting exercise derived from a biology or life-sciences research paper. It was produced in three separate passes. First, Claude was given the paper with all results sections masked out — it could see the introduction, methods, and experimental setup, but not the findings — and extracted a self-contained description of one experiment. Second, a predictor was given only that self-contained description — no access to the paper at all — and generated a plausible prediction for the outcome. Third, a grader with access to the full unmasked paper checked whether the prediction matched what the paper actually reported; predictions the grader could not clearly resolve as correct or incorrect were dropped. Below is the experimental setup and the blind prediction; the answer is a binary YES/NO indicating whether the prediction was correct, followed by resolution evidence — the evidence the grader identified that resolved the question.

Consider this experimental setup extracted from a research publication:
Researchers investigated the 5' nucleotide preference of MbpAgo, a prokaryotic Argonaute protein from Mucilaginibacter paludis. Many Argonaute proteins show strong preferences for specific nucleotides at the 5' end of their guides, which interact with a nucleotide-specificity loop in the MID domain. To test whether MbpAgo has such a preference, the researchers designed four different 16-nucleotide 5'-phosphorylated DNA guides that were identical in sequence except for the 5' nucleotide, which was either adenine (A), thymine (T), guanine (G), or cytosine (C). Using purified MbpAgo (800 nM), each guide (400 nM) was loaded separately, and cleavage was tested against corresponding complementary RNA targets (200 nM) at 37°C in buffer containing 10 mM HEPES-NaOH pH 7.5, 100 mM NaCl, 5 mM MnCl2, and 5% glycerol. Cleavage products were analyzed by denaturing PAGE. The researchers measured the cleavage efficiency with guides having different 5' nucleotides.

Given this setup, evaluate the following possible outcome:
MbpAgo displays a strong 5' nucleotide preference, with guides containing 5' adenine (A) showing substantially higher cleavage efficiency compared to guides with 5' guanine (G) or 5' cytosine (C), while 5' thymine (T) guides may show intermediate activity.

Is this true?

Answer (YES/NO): NO